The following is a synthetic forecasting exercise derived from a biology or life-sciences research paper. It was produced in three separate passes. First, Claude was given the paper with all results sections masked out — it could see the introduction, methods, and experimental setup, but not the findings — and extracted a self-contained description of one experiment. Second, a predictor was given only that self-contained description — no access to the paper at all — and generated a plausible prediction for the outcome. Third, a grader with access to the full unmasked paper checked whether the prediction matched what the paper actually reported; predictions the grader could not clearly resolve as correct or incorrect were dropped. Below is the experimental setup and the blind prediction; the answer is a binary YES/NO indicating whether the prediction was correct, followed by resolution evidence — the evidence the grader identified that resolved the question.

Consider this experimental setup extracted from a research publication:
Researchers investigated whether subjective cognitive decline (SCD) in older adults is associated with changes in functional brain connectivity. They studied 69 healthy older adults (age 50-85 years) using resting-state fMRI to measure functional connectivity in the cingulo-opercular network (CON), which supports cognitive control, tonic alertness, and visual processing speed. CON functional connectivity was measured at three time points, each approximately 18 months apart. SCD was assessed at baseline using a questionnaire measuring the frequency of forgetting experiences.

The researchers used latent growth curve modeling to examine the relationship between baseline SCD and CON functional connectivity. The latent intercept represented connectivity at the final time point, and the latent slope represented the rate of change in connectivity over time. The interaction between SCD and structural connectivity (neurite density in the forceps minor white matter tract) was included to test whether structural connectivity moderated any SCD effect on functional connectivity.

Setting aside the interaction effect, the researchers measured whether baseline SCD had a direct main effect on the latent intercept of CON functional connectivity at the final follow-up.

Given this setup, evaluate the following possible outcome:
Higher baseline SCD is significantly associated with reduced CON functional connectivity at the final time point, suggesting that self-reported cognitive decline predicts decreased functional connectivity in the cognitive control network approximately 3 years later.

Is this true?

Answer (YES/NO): NO